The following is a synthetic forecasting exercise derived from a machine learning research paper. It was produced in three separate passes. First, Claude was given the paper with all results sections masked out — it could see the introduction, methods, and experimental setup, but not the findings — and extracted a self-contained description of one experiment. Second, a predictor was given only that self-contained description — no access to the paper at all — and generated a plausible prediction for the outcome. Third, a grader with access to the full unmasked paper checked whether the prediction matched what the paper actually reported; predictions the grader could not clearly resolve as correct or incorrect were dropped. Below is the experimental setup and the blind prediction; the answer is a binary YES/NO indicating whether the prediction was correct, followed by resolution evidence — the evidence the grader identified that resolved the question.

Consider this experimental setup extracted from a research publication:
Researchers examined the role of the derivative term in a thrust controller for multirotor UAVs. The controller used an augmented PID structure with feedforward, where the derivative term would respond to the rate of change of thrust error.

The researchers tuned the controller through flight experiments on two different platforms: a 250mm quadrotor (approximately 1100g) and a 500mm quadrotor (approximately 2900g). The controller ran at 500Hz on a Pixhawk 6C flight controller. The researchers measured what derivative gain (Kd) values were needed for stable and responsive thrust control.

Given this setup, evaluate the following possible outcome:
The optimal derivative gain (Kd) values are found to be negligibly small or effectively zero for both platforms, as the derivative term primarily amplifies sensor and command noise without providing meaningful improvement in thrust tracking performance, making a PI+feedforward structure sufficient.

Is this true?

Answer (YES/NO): YES